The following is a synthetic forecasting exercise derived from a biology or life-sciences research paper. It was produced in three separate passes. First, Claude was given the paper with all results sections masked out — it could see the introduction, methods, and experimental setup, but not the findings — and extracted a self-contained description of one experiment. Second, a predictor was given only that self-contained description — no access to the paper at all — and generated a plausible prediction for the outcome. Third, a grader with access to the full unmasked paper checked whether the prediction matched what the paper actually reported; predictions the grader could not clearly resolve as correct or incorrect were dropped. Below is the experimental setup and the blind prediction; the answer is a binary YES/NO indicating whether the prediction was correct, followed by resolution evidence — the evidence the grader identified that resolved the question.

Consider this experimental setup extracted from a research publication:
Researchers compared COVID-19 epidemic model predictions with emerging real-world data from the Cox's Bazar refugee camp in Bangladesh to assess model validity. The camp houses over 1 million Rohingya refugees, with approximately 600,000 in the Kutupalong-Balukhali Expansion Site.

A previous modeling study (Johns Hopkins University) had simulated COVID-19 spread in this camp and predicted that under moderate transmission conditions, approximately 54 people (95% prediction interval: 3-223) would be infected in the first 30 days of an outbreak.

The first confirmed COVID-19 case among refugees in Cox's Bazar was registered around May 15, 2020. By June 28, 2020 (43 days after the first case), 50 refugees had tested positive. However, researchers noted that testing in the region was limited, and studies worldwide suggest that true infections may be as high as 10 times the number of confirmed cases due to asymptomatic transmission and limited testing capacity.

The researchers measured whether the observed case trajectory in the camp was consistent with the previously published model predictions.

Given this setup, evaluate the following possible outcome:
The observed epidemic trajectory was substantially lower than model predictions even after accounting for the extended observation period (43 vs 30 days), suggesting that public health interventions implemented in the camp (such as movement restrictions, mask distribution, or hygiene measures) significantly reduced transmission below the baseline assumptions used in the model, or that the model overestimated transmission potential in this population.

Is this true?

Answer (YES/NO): NO